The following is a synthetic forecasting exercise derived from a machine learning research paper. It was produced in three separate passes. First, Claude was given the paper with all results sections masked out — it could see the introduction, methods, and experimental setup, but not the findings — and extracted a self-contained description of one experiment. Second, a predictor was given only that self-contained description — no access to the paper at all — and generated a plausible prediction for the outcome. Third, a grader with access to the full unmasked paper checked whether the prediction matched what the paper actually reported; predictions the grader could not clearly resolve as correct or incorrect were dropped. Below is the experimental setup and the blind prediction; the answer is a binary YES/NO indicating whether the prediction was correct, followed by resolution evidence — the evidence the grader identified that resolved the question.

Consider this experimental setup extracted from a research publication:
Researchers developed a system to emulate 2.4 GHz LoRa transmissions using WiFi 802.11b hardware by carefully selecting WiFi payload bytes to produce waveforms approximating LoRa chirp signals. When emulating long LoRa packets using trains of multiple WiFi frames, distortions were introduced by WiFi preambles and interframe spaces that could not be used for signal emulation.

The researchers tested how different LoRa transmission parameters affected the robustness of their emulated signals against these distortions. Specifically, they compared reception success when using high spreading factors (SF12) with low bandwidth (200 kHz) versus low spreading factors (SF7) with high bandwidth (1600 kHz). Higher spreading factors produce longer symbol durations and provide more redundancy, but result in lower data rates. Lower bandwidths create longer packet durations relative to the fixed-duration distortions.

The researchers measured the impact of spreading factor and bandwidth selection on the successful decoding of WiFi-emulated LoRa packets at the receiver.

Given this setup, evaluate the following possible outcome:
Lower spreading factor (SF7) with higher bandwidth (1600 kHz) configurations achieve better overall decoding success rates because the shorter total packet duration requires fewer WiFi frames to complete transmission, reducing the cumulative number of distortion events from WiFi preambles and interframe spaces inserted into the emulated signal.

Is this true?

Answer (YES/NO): NO